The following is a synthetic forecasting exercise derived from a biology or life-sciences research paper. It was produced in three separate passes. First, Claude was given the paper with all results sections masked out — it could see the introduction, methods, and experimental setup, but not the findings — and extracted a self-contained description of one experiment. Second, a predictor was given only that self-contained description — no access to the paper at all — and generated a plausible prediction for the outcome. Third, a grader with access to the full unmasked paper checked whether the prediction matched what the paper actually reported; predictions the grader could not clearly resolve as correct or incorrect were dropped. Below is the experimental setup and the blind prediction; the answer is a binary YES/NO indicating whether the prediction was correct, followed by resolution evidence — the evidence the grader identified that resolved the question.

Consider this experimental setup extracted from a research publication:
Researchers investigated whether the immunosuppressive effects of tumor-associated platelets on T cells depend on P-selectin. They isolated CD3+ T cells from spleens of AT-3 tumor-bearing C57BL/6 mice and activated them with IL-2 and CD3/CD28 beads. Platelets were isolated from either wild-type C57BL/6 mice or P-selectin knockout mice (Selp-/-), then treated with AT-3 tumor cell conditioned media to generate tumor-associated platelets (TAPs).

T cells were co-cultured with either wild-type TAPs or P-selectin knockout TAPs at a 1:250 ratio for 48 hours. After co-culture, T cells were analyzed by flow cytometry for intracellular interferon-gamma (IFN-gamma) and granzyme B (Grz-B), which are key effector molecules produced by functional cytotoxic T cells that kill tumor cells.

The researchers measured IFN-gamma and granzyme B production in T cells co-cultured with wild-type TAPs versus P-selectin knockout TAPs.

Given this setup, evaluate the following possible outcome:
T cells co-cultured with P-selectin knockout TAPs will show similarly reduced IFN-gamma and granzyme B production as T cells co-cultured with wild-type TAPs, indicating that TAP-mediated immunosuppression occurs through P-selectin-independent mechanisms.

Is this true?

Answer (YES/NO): NO